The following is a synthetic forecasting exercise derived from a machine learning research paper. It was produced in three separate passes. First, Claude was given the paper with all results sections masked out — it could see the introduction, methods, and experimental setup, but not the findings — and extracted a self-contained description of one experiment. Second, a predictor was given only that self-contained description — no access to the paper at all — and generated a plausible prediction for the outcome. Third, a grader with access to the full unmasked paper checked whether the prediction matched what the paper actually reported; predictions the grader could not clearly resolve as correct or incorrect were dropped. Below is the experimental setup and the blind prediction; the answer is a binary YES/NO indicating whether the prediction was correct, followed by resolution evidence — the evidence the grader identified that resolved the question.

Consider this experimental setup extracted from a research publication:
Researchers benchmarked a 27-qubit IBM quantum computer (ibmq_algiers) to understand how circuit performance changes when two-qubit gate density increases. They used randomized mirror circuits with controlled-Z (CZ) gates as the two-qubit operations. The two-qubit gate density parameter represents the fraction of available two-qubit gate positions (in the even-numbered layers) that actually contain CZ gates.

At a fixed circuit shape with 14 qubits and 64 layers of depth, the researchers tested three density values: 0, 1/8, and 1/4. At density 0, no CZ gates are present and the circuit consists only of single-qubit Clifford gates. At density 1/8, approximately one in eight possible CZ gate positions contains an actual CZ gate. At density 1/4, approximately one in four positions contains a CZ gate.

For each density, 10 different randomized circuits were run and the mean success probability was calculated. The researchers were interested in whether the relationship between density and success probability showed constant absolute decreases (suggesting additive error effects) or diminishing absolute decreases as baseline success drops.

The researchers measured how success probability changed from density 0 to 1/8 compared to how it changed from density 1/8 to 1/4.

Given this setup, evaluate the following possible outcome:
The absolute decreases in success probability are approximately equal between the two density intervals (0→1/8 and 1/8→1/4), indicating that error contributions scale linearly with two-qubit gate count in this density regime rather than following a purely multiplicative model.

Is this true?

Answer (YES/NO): NO